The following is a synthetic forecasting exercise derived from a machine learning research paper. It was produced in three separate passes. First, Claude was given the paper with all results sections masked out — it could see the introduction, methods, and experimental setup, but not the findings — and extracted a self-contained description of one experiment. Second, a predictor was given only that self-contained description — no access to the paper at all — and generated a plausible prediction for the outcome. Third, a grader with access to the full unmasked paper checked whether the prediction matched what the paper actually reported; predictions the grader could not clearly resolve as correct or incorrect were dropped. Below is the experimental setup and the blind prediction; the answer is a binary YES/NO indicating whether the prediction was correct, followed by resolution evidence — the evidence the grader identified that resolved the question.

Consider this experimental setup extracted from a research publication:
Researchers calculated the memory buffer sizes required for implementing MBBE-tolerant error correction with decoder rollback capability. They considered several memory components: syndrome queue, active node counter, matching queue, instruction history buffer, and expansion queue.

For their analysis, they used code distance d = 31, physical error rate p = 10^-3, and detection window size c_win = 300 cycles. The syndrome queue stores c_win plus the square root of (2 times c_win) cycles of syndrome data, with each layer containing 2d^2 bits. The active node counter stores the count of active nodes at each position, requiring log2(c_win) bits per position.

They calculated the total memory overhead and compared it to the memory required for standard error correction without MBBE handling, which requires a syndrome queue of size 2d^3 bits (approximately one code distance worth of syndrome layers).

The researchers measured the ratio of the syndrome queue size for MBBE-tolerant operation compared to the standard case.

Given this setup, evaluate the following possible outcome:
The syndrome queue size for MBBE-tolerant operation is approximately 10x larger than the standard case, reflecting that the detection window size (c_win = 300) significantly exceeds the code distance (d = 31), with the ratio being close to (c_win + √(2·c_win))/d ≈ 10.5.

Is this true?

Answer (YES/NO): YES